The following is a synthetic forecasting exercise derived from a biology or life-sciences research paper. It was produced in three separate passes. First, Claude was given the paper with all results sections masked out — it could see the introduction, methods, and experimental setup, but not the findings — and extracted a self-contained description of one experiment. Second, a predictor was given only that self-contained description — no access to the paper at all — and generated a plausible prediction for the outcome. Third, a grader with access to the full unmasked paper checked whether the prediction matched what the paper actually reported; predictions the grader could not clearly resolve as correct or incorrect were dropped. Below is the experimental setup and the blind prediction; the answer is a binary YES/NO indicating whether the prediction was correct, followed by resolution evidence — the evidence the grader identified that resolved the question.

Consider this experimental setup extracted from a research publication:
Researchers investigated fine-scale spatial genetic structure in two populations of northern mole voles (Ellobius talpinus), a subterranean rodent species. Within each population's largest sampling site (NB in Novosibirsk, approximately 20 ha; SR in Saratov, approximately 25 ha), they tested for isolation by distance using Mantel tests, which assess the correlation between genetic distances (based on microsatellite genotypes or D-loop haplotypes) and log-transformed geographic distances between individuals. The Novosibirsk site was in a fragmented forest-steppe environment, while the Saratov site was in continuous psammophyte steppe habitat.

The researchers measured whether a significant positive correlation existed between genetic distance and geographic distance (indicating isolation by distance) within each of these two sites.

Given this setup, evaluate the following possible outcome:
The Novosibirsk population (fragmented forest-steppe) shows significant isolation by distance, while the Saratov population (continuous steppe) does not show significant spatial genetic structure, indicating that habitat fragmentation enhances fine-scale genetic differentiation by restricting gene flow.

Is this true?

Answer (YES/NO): NO